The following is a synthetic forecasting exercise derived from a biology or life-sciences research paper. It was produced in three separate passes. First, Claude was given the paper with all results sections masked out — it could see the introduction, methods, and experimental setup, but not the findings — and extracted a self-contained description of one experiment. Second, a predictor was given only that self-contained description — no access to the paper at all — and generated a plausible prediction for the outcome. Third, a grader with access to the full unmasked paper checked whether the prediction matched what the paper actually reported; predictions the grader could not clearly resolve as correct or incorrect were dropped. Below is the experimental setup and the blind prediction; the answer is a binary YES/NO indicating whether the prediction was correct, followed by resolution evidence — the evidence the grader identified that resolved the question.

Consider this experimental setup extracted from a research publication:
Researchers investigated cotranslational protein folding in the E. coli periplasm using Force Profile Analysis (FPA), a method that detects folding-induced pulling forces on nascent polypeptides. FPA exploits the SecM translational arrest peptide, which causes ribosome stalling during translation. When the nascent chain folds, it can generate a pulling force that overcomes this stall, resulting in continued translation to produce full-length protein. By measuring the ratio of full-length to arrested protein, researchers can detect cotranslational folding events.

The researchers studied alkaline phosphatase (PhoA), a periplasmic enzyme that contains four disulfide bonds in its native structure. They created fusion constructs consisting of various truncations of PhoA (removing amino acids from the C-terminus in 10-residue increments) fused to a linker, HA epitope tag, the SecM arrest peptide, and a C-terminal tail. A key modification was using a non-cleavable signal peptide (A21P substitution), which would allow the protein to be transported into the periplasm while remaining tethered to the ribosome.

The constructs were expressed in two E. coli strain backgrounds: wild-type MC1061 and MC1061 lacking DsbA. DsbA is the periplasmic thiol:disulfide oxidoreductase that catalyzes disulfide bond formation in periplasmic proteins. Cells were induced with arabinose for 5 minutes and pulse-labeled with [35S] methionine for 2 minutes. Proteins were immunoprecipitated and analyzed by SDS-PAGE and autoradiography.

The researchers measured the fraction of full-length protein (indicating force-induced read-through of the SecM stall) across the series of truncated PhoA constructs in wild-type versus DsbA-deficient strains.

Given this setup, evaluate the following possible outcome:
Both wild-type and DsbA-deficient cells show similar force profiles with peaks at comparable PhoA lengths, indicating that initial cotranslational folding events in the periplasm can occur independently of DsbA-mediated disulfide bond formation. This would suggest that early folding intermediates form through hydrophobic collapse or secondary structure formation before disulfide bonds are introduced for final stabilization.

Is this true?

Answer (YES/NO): NO